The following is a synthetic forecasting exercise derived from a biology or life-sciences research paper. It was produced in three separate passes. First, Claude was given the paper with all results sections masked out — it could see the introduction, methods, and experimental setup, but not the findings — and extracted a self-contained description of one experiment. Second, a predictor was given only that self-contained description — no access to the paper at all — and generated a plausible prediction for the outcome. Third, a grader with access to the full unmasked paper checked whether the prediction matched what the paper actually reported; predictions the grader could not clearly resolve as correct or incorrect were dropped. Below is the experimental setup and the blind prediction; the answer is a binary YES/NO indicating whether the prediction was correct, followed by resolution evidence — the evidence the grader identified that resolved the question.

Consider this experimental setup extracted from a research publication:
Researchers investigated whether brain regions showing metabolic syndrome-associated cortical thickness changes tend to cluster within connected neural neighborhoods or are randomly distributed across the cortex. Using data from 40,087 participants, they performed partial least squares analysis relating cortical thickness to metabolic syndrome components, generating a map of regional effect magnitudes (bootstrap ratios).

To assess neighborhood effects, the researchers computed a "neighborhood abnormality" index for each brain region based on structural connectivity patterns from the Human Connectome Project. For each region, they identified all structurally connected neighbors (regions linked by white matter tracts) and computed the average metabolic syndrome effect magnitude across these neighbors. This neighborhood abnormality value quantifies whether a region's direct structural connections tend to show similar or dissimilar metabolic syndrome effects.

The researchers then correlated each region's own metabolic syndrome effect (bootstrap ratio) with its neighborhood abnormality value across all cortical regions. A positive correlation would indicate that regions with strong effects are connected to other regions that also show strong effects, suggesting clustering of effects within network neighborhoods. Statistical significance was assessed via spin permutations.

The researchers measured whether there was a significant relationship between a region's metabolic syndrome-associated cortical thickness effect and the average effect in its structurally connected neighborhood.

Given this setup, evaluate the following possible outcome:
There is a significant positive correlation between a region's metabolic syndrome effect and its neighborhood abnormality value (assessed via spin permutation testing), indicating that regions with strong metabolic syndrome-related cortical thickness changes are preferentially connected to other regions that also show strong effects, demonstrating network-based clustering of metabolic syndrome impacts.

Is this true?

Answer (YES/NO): YES